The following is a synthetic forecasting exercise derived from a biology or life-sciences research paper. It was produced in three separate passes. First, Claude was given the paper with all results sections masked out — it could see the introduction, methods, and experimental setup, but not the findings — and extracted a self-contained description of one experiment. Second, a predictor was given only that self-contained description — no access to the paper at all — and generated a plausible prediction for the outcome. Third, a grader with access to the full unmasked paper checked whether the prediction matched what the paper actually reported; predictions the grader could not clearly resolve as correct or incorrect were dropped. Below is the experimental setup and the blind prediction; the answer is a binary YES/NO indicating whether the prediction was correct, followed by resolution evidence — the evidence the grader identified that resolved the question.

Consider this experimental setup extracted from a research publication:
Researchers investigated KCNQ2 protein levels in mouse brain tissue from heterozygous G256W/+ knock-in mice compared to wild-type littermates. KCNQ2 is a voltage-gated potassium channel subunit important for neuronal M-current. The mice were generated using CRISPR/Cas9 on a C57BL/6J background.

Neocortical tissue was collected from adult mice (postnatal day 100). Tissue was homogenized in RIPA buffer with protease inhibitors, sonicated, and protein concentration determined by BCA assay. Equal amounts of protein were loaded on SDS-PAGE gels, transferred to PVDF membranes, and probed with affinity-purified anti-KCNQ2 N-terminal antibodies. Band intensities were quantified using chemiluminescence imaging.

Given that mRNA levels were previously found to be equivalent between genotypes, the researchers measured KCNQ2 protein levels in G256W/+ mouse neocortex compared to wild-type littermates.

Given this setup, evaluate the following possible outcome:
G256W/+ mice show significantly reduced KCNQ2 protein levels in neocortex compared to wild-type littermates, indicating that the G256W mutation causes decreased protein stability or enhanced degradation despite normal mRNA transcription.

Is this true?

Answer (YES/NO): YES